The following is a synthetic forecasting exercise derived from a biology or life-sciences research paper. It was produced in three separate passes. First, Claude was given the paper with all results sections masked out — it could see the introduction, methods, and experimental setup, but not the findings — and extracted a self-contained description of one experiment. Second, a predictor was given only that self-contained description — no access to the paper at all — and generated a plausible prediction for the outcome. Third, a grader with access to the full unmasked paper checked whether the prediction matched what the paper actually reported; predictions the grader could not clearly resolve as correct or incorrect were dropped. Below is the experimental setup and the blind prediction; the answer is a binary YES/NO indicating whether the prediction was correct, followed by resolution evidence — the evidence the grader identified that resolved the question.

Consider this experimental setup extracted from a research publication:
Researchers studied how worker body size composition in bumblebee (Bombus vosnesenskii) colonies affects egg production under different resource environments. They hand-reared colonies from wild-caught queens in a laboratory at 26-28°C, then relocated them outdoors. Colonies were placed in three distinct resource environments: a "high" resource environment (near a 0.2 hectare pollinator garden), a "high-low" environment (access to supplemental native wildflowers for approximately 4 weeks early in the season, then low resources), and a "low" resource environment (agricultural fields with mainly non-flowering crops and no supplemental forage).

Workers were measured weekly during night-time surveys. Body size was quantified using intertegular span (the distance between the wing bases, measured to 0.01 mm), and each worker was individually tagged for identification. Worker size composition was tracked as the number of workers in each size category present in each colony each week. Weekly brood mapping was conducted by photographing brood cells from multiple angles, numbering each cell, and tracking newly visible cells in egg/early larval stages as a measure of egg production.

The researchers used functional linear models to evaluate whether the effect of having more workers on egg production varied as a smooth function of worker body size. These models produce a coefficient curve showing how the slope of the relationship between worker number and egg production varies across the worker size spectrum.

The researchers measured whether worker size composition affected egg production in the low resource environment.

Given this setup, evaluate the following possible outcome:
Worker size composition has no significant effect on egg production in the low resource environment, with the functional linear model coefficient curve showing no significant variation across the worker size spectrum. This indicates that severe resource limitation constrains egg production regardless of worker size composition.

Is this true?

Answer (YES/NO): YES